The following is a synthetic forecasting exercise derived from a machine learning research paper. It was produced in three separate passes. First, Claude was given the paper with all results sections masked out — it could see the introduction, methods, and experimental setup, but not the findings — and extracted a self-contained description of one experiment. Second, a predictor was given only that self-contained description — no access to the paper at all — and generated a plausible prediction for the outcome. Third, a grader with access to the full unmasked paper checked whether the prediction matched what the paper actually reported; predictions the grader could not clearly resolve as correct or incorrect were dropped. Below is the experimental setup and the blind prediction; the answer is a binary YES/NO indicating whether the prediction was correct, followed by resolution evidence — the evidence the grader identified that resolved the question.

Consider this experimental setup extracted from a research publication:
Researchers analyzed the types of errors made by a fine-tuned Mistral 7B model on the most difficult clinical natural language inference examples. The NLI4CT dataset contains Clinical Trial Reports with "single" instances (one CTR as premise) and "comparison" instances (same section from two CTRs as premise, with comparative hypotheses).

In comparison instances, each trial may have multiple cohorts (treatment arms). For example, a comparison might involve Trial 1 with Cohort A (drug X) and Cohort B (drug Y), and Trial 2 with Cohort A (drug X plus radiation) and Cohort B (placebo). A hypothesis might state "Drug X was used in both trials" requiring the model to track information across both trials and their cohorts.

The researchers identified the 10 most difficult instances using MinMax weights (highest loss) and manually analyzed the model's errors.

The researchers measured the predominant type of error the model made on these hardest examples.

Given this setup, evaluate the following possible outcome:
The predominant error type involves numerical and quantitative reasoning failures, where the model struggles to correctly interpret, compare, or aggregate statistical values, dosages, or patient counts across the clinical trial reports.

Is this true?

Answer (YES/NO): NO